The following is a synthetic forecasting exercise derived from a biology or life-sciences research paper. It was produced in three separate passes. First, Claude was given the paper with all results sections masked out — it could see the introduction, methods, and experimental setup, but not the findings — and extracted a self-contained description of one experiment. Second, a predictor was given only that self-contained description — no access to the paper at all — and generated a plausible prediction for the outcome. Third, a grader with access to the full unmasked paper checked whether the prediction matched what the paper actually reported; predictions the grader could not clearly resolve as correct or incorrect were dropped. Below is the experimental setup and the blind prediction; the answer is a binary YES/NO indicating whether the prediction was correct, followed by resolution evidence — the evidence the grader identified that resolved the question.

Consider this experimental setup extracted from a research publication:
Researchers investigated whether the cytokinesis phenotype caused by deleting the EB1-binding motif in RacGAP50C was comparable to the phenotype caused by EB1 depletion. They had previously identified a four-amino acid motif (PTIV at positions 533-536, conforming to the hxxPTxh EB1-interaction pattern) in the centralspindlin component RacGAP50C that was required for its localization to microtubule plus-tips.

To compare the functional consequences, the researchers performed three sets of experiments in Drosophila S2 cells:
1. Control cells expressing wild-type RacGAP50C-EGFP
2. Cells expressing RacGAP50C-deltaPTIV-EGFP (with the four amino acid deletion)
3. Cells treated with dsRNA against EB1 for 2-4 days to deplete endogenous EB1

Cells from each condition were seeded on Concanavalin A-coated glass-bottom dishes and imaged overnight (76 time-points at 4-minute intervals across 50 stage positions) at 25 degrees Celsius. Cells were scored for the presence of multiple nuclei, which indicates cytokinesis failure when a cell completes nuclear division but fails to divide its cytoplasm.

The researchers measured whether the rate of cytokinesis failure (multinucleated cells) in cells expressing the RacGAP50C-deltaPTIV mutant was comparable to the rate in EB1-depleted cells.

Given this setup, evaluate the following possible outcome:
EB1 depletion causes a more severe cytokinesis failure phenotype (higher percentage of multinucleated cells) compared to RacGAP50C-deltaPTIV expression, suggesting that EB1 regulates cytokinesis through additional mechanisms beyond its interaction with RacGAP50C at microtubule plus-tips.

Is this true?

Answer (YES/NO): NO